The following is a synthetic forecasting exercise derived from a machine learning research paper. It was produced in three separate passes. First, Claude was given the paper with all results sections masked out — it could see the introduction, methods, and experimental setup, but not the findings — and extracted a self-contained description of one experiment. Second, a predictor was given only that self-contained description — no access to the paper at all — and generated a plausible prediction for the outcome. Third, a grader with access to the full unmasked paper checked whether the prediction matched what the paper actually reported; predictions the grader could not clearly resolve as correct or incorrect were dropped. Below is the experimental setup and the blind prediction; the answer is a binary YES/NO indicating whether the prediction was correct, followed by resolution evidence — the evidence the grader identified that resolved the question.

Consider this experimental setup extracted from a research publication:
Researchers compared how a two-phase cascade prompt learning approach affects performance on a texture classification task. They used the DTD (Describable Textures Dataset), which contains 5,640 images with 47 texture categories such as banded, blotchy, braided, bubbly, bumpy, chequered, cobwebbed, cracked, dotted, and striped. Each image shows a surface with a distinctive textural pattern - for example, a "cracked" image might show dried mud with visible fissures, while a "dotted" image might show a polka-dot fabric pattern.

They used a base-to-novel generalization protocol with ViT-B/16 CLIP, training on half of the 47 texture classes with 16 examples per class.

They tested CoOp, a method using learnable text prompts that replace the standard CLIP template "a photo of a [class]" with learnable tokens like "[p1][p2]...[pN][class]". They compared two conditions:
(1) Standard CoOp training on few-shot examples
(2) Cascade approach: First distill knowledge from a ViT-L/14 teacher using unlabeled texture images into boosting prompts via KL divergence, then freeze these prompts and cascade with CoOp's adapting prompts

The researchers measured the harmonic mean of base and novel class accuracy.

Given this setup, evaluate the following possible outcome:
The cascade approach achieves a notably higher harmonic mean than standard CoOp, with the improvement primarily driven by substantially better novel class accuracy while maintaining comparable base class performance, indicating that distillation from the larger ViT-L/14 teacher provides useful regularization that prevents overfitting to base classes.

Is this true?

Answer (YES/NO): YES